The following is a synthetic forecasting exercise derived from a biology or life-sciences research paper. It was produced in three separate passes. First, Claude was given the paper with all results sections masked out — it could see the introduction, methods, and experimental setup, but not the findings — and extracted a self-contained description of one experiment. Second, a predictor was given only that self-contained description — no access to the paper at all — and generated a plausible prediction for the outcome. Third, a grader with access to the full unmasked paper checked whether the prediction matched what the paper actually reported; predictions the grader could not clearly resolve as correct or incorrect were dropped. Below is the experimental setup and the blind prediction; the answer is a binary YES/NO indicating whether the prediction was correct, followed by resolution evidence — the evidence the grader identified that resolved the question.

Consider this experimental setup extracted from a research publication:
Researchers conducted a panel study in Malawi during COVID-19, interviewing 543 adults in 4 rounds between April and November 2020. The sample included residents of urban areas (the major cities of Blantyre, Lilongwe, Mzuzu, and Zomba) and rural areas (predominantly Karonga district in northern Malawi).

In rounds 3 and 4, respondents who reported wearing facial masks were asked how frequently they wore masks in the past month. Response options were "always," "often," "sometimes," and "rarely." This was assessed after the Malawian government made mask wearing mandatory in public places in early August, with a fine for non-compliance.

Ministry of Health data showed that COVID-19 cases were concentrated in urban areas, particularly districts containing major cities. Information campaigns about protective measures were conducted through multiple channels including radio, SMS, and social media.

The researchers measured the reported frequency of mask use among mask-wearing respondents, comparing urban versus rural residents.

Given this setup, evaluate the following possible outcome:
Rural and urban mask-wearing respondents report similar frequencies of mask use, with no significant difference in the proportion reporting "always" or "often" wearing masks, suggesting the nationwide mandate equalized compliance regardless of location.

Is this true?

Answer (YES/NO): NO